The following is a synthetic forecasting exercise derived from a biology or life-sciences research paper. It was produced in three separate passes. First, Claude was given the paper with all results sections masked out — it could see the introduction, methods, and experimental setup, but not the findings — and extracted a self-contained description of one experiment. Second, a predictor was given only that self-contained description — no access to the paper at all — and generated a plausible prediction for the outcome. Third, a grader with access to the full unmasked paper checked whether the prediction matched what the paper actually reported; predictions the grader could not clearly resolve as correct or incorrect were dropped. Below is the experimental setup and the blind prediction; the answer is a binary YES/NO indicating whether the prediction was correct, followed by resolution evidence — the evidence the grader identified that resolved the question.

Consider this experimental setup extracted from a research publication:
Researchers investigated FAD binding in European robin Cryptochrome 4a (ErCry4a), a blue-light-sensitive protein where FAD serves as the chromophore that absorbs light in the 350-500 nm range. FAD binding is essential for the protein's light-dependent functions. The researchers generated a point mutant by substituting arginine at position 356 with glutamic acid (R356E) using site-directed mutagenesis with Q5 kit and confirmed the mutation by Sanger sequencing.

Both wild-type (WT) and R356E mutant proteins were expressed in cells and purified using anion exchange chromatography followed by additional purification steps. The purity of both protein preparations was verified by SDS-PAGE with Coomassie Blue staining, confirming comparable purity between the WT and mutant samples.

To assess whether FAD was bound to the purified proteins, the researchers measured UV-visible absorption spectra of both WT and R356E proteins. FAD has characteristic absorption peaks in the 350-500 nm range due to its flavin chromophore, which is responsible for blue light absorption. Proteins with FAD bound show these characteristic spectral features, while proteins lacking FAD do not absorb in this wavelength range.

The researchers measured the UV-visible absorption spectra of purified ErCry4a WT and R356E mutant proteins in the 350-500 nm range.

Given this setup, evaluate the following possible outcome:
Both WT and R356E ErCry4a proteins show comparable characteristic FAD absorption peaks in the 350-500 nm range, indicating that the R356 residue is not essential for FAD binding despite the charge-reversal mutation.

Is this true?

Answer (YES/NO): NO